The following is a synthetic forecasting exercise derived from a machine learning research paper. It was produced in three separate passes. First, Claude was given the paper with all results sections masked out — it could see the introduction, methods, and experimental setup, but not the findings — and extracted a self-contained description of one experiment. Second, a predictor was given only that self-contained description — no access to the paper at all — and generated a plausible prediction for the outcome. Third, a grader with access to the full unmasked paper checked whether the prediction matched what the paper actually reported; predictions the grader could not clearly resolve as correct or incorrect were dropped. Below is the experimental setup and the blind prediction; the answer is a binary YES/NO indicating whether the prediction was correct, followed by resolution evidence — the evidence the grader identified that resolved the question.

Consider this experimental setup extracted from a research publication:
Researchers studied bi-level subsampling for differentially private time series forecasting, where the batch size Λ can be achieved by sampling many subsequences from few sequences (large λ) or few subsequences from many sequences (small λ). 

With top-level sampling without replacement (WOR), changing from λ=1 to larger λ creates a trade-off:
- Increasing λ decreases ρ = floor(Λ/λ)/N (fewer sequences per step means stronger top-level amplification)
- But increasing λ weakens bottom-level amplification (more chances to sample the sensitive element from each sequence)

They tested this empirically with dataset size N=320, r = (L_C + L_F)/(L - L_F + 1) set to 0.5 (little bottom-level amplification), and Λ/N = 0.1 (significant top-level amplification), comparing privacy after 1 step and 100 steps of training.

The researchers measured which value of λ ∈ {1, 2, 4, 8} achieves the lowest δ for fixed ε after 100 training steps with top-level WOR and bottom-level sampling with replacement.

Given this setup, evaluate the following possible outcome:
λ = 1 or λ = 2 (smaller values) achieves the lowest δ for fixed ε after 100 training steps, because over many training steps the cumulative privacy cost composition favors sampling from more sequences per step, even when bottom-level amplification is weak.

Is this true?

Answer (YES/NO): YES